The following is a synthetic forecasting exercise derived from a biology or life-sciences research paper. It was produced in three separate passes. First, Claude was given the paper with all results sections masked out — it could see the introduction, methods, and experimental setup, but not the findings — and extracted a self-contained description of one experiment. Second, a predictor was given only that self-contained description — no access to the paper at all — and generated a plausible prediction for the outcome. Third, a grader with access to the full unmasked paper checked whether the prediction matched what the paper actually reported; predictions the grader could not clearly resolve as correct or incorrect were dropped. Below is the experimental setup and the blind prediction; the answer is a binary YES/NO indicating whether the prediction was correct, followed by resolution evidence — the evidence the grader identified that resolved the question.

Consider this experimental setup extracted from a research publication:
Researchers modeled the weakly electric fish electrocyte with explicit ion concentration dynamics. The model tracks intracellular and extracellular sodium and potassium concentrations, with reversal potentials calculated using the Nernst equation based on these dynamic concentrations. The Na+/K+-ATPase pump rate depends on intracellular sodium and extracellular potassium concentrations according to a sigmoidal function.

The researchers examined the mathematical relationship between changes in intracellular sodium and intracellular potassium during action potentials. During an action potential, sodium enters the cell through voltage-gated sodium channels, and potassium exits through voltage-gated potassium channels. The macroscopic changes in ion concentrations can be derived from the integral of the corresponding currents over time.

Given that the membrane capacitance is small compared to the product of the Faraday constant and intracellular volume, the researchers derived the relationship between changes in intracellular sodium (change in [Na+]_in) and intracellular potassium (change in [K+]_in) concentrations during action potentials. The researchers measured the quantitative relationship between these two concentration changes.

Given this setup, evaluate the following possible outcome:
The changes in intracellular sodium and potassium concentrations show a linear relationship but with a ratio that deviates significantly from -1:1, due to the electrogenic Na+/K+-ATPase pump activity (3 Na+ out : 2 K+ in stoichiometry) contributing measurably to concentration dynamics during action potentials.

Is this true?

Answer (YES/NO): NO